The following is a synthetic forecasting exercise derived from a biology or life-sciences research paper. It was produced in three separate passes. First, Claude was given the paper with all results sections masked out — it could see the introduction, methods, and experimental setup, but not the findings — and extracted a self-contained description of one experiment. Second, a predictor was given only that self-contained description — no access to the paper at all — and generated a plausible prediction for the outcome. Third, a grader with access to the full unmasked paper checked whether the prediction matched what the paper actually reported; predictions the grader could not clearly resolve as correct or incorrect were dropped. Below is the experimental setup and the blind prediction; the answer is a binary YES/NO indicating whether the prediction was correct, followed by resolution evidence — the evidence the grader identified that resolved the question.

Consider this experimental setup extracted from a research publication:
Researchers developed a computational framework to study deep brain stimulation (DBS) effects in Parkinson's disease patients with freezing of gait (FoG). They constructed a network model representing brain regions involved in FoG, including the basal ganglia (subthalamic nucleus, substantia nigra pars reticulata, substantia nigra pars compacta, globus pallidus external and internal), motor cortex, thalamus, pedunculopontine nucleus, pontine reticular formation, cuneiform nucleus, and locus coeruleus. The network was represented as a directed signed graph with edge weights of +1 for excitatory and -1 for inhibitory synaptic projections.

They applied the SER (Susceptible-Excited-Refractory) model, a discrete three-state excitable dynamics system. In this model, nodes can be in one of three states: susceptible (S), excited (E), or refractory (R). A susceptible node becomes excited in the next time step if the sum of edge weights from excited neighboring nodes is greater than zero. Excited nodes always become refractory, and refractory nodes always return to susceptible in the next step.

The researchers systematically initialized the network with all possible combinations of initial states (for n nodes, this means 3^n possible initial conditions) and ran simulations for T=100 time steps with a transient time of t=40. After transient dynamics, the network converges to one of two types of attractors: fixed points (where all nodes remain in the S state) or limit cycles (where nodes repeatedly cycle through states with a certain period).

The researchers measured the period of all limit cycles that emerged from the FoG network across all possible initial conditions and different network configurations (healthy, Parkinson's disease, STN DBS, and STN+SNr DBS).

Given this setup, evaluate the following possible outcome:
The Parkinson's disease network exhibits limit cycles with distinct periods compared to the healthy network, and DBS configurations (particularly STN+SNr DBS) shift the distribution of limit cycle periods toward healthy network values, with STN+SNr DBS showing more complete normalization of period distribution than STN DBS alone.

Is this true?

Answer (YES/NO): NO